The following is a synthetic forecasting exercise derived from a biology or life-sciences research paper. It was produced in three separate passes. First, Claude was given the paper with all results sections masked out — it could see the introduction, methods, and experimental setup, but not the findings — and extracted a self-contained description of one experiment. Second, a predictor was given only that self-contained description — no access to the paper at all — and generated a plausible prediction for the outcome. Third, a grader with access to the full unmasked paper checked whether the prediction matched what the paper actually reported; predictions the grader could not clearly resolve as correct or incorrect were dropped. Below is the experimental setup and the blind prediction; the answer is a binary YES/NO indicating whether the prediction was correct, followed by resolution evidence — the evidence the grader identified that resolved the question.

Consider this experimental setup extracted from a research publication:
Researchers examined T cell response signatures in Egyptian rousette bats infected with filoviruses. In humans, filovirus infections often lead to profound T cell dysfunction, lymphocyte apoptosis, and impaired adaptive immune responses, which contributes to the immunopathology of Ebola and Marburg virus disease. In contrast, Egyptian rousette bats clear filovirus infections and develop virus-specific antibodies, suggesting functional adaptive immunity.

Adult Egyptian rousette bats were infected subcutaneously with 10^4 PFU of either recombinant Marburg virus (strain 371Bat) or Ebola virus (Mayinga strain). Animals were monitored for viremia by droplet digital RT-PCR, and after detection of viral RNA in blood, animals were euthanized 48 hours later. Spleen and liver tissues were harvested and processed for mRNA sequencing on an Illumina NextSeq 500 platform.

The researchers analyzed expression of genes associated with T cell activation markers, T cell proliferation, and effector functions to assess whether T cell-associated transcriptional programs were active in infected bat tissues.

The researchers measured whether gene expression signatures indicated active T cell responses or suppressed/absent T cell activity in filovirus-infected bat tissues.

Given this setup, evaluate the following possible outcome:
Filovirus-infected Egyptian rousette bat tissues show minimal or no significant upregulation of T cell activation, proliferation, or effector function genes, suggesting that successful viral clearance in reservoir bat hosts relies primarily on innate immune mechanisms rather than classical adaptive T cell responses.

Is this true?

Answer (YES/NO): NO